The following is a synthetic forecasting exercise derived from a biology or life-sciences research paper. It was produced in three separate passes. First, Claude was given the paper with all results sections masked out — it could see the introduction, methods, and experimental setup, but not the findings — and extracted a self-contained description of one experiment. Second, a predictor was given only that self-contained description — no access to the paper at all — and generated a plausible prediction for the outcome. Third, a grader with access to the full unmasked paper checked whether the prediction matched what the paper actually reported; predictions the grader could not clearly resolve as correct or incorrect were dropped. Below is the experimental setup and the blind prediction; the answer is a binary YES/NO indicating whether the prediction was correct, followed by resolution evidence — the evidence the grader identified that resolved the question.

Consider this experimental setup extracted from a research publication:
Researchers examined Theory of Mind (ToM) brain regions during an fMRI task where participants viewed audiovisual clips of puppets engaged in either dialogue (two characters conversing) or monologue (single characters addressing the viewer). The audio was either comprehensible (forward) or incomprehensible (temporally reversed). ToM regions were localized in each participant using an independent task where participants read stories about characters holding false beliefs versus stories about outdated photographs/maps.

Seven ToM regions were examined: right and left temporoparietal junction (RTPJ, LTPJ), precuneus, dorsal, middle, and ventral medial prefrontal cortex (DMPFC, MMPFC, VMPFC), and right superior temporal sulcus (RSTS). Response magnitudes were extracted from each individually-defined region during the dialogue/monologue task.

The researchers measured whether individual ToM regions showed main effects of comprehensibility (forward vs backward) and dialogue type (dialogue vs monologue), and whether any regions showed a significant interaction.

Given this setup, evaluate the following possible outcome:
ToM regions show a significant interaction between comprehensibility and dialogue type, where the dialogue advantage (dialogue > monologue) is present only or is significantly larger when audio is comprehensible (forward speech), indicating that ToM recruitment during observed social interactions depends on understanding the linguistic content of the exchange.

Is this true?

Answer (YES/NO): YES